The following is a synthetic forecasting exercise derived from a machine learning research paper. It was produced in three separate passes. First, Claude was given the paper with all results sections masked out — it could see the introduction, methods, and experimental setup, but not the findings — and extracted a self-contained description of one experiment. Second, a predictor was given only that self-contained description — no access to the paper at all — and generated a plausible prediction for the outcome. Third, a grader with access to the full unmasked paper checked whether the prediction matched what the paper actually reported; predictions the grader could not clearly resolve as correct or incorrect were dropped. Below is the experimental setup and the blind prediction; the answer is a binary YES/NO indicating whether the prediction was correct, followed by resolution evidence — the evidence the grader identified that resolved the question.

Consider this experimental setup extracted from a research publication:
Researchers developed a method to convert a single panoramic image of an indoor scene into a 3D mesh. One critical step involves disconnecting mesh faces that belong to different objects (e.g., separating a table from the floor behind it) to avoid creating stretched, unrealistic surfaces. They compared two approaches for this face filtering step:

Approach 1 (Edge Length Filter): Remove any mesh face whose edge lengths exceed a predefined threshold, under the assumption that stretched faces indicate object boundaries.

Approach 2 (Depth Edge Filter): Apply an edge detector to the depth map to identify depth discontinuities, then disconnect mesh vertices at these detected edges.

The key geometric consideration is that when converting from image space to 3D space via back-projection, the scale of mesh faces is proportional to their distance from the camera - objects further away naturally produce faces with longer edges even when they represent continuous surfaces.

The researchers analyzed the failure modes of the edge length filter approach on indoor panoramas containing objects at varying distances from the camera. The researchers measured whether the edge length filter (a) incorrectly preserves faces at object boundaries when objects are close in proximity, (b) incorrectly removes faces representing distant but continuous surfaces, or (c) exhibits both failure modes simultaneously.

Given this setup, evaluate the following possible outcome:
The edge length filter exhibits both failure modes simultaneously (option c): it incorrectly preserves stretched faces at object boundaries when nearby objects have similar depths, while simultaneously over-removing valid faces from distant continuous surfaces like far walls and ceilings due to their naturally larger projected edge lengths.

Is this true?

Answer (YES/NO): YES